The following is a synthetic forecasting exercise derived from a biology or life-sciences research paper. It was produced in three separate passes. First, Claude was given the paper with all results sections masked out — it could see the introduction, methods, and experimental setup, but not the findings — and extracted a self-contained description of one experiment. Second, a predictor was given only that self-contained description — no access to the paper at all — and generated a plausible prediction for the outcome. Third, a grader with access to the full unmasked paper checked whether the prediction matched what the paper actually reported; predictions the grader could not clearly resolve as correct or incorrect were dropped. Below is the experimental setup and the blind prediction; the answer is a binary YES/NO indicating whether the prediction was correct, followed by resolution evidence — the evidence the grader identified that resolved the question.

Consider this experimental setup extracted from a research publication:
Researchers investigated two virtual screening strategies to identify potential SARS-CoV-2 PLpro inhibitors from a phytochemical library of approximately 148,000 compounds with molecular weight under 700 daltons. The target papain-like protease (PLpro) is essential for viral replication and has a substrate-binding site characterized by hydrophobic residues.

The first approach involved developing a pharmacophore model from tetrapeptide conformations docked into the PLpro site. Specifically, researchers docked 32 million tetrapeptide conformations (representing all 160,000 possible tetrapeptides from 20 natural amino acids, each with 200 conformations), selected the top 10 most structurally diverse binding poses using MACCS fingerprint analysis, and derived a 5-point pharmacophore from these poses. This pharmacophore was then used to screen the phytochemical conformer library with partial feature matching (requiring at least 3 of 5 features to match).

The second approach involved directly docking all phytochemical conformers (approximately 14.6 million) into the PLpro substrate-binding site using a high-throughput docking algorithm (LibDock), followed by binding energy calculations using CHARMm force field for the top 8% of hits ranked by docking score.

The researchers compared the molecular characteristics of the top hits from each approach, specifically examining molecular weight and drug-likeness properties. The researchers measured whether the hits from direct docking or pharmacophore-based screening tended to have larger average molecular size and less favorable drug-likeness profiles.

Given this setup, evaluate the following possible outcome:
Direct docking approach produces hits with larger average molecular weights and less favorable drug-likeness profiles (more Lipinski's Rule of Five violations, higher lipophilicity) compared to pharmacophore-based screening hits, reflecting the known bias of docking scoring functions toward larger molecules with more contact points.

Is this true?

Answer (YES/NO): YES